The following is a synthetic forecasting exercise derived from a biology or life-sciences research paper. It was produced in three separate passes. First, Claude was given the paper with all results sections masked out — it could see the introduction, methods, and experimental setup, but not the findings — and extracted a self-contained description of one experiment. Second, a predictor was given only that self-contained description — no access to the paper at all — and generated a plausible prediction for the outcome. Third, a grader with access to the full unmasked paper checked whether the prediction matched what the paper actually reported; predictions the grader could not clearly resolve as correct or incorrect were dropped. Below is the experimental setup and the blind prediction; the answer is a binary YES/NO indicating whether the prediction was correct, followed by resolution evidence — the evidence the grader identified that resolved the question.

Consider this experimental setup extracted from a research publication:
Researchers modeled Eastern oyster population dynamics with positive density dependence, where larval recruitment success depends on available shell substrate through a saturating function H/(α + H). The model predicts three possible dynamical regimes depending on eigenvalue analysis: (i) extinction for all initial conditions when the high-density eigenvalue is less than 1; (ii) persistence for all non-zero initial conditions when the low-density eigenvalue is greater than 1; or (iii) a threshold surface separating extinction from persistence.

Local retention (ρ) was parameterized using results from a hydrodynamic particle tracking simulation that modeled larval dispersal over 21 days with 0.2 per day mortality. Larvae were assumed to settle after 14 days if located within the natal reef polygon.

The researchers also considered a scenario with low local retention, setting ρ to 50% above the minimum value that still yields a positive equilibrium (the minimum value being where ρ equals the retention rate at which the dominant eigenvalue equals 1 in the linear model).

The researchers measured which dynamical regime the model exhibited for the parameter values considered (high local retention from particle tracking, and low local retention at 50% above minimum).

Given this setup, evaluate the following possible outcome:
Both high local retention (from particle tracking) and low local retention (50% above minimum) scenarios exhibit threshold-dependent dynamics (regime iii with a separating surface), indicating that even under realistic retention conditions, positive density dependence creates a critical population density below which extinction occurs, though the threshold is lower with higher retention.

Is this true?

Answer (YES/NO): YES